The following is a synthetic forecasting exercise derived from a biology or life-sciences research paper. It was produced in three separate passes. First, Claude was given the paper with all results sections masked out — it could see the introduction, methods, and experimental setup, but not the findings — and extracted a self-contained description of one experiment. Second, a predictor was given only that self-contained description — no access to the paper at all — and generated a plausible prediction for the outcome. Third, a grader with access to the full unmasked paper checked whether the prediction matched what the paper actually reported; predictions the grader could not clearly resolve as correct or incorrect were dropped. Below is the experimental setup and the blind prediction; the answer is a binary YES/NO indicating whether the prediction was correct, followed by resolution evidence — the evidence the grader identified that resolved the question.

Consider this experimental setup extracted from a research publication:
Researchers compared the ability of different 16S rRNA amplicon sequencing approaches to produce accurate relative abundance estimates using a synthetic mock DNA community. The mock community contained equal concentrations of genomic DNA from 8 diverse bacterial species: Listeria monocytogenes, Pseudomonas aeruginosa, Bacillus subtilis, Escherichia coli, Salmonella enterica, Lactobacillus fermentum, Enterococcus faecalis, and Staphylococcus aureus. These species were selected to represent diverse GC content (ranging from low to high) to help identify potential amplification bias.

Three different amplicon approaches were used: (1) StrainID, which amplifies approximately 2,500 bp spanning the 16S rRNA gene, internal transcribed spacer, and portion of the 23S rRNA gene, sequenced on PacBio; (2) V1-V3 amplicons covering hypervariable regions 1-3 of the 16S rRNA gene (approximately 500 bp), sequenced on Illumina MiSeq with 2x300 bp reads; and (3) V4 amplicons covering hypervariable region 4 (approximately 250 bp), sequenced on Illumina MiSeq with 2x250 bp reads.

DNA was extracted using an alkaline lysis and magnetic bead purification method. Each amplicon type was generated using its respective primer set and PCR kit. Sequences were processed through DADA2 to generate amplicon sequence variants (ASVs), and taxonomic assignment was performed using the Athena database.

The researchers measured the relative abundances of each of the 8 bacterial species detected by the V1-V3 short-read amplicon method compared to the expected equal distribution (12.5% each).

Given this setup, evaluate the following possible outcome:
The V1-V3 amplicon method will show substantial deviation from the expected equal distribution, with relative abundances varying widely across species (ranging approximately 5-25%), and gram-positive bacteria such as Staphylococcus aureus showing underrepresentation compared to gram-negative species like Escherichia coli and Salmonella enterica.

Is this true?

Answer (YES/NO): NO